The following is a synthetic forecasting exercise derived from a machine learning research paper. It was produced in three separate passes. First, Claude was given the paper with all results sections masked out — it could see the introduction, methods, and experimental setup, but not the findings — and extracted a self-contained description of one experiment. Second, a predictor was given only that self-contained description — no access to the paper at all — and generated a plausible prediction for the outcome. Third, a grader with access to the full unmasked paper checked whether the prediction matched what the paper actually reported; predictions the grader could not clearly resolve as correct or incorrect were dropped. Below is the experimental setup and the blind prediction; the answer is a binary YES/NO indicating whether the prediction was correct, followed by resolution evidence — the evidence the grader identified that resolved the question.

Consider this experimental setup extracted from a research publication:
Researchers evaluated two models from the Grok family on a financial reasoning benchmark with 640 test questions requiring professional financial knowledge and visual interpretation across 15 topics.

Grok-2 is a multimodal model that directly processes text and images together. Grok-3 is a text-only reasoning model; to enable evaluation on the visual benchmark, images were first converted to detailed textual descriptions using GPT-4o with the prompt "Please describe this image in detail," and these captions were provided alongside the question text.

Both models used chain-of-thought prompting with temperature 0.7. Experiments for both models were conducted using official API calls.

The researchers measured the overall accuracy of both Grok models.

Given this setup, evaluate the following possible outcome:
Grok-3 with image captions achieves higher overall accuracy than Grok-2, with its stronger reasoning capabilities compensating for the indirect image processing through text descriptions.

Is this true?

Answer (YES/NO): NO